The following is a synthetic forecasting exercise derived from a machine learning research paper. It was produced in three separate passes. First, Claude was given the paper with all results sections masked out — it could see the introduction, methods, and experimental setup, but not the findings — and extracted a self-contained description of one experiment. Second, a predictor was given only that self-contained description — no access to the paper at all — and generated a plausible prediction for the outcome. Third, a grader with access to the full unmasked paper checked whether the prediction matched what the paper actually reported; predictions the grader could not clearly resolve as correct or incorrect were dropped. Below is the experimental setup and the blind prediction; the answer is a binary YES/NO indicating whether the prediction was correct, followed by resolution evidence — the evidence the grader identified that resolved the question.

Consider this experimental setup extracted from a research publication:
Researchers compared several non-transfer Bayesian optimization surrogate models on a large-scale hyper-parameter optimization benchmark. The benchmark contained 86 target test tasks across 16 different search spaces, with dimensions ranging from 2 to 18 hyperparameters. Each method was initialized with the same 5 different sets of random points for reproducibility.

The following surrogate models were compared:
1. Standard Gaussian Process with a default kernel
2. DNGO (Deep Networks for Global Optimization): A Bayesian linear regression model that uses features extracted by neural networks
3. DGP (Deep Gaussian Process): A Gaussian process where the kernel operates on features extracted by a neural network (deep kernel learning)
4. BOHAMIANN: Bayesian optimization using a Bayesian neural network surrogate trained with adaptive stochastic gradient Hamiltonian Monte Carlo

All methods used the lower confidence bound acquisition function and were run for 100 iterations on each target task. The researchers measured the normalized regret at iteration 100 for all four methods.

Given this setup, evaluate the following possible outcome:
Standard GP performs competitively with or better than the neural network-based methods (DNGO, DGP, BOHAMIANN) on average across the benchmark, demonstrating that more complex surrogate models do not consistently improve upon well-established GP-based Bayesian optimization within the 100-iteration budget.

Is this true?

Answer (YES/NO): NO